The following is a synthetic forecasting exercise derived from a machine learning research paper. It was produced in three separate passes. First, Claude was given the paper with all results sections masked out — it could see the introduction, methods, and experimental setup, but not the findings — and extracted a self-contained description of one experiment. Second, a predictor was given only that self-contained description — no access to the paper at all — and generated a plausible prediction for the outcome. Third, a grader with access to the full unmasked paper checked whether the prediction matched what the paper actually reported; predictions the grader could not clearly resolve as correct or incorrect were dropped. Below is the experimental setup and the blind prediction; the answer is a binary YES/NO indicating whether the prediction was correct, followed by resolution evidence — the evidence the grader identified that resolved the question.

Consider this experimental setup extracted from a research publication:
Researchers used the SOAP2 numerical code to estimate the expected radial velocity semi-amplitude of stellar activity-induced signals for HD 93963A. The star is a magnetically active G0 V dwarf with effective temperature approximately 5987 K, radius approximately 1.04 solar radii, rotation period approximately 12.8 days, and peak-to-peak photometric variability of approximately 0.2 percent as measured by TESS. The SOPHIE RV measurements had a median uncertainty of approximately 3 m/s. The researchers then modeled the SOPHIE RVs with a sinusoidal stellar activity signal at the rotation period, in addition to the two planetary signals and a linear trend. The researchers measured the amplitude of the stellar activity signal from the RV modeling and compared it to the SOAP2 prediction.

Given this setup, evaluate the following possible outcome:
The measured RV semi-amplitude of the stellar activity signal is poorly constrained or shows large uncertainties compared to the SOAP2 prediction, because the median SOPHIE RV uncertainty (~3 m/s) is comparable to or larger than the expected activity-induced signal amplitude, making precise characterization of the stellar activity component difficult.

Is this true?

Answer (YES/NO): NO